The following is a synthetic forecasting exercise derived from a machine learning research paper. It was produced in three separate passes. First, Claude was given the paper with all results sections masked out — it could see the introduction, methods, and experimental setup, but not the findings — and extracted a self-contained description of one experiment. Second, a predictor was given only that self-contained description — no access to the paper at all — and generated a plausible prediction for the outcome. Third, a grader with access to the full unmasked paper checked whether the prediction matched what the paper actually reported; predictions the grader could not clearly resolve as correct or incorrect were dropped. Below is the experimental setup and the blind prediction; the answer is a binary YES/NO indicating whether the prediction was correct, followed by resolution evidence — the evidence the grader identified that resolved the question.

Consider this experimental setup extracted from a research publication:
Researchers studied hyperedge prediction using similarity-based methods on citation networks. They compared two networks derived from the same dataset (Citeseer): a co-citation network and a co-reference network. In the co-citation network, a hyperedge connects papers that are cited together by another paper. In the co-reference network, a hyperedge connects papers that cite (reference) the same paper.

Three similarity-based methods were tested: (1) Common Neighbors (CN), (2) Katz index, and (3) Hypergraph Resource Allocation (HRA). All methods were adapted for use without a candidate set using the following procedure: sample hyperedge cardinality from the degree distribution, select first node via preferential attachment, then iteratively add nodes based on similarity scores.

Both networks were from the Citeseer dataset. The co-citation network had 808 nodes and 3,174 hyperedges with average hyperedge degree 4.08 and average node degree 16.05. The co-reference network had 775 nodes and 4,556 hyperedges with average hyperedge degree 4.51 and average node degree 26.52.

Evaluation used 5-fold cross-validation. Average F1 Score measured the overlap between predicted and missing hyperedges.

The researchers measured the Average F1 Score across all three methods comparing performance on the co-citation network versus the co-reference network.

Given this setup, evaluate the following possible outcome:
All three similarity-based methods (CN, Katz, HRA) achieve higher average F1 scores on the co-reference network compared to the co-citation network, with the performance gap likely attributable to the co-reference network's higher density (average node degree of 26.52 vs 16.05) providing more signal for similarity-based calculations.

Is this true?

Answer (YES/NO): YES